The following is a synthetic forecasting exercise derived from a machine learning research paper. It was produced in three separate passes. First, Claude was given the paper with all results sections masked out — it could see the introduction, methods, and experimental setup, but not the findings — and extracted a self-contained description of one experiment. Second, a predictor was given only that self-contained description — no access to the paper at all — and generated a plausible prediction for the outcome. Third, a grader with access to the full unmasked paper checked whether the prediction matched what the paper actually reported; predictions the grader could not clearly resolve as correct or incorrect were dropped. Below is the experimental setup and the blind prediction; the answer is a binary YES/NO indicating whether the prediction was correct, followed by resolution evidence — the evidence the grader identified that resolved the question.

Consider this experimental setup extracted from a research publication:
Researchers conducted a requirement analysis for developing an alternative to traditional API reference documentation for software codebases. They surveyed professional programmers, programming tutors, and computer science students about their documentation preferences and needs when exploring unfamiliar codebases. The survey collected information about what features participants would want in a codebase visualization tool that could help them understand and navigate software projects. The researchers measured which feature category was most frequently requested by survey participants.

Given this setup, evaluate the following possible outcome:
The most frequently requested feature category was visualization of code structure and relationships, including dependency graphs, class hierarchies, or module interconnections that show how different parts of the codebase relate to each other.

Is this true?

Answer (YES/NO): NO